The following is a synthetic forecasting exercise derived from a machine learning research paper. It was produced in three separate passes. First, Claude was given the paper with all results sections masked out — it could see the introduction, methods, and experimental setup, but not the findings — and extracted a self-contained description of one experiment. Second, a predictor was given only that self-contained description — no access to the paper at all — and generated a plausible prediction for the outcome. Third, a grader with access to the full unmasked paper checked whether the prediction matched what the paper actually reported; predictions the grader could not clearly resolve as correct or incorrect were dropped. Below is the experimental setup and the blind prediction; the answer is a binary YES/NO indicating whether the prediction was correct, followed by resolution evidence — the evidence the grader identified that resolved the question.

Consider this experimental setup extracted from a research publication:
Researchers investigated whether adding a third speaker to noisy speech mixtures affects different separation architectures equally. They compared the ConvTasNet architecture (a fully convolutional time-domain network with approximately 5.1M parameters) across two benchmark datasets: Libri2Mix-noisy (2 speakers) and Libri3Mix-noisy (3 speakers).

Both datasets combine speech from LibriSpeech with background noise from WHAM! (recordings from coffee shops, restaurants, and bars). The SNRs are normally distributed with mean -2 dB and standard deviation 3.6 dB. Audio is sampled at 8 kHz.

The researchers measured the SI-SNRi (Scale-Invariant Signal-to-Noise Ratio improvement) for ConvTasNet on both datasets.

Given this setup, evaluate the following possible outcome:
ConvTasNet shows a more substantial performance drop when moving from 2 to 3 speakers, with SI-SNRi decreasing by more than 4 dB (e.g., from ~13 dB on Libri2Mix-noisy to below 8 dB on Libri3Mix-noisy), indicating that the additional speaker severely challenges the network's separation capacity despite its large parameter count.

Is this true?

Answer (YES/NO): NO